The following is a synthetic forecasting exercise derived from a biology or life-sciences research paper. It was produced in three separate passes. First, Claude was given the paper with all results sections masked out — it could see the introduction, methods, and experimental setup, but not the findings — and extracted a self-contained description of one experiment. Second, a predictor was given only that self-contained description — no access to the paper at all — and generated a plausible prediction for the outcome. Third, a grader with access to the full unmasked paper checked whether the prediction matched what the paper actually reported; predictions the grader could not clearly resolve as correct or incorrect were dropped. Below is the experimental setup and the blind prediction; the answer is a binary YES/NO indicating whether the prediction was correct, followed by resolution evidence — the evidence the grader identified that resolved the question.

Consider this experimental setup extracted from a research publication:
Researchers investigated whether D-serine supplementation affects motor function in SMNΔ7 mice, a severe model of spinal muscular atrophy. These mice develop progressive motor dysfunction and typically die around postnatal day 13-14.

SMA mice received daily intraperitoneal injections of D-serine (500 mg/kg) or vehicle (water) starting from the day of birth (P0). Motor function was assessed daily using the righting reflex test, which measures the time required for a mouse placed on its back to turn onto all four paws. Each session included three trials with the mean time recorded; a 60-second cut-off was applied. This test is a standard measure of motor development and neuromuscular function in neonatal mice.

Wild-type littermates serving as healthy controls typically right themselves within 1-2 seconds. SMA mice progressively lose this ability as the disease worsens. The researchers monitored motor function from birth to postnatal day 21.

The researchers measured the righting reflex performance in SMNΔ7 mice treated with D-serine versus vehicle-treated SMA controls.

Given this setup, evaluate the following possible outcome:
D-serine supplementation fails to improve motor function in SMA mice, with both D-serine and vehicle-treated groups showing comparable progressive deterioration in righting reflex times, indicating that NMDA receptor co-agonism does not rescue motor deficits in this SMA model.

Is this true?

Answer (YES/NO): NO